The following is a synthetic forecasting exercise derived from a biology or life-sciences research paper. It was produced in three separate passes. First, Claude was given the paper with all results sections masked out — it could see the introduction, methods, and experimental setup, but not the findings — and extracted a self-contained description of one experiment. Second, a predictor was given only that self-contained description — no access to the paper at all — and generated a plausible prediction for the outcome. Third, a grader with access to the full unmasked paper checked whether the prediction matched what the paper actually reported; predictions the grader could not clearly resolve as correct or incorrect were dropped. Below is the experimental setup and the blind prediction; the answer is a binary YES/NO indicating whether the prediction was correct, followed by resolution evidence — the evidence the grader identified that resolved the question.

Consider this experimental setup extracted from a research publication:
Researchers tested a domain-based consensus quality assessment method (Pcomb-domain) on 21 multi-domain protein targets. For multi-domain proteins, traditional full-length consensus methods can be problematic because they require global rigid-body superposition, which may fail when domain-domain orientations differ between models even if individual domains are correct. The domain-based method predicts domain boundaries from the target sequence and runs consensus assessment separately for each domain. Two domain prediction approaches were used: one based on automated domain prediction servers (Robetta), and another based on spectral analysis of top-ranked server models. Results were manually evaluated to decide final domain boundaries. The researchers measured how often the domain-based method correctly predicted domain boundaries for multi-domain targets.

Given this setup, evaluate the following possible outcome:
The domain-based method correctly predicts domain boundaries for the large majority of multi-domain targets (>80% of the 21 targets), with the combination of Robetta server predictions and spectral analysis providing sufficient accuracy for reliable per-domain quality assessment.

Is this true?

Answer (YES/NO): NO